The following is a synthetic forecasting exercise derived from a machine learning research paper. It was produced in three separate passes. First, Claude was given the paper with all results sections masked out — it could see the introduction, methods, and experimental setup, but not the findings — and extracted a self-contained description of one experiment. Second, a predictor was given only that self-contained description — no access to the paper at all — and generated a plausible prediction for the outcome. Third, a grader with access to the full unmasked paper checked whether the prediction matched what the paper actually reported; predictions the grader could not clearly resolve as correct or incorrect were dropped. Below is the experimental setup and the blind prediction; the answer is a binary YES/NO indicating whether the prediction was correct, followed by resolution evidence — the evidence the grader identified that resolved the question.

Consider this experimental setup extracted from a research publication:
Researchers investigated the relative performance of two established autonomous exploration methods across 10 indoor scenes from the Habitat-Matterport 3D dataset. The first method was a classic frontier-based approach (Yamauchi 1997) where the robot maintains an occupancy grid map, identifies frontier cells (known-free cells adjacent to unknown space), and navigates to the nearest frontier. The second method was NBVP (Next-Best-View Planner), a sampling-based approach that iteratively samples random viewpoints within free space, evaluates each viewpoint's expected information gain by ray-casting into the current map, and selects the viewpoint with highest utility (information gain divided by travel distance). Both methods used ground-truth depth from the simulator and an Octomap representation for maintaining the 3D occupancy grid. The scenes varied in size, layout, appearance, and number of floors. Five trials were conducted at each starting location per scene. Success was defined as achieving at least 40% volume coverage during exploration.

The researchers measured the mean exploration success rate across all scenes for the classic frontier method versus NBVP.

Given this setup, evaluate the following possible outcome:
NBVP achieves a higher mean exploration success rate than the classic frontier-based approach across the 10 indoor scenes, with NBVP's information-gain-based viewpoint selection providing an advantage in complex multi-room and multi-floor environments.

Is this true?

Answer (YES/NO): YES